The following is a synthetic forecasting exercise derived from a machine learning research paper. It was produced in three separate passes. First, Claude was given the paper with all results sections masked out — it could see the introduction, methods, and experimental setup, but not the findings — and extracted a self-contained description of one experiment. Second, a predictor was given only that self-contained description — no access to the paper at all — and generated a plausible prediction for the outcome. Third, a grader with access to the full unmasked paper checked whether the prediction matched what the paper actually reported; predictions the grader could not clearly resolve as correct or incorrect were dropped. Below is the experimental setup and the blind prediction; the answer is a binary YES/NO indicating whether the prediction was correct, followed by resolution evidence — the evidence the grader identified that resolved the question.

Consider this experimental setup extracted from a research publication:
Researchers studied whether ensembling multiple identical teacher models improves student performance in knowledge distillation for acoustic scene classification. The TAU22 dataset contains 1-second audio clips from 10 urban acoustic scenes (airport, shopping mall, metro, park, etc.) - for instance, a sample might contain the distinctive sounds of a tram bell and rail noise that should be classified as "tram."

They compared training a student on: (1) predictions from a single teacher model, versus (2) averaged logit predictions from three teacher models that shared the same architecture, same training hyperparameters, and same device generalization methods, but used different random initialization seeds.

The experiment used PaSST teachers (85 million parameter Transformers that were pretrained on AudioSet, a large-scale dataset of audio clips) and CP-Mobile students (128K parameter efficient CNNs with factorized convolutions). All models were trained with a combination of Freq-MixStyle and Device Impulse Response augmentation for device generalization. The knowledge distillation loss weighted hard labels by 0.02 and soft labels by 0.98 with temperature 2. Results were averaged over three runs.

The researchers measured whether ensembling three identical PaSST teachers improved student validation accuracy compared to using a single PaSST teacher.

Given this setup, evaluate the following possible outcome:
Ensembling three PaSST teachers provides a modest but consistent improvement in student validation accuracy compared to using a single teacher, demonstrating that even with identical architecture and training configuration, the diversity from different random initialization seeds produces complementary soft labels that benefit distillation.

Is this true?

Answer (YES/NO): YES